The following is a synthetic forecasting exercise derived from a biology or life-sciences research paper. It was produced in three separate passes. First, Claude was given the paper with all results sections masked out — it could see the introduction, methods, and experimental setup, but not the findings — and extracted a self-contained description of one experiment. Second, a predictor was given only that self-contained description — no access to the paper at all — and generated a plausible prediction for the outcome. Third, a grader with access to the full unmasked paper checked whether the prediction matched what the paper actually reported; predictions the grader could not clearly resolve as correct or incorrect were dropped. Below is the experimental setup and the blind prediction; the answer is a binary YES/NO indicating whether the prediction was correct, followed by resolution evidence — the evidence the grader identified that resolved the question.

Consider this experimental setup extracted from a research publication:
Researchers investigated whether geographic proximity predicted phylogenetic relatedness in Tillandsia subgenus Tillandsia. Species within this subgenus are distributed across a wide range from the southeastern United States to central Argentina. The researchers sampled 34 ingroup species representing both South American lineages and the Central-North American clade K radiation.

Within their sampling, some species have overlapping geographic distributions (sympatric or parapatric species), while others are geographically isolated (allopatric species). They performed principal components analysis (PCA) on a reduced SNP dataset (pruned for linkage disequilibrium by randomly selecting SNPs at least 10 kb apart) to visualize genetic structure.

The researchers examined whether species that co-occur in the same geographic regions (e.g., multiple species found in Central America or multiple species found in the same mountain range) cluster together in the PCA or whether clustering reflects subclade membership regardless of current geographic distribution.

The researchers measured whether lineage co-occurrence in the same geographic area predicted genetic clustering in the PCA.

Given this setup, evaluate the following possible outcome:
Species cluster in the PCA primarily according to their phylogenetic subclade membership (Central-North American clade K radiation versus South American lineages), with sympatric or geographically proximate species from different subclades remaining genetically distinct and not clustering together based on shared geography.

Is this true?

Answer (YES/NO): YES